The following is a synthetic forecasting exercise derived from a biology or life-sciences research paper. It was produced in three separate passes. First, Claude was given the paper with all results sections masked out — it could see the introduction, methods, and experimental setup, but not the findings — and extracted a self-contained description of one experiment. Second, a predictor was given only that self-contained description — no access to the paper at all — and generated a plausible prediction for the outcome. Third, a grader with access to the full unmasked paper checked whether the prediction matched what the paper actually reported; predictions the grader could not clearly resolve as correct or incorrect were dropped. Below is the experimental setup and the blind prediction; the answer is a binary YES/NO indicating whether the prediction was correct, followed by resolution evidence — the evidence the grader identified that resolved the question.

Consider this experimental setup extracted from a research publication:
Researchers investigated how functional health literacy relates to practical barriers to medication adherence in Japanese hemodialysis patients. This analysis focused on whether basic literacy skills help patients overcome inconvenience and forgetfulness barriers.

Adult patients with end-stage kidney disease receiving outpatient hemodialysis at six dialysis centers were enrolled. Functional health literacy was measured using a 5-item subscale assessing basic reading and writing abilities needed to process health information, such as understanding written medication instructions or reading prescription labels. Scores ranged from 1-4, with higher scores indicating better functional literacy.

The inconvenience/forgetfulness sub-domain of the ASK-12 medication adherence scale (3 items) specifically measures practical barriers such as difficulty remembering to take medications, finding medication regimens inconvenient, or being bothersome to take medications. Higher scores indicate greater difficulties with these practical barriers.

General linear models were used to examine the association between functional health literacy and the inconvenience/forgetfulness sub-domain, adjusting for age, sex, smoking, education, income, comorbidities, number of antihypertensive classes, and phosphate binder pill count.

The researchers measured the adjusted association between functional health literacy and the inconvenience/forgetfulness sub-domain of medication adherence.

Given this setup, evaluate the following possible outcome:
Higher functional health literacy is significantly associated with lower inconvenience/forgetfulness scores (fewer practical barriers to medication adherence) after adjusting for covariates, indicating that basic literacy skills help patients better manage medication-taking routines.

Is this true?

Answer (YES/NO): YES